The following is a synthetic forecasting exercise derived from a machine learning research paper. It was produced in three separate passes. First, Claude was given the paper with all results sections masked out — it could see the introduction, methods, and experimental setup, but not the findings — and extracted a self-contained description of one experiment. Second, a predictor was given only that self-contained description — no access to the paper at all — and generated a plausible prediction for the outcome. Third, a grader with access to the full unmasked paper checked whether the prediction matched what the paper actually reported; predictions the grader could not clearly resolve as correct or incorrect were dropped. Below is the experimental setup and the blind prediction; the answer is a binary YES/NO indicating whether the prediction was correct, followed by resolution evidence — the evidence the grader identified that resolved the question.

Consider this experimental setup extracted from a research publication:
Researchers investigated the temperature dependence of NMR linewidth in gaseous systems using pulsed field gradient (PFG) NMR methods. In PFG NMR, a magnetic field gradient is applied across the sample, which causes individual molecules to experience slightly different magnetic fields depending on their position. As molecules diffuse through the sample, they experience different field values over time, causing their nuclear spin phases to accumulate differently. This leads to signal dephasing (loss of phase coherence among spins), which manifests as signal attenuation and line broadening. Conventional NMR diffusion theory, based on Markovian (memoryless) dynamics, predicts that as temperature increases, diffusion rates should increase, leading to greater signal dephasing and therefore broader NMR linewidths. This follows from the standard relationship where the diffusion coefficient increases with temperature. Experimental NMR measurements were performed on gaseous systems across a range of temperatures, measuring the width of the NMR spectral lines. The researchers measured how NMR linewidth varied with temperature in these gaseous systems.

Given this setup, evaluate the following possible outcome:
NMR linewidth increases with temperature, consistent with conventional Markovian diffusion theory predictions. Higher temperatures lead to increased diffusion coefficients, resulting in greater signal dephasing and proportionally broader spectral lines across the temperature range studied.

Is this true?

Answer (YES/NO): NO